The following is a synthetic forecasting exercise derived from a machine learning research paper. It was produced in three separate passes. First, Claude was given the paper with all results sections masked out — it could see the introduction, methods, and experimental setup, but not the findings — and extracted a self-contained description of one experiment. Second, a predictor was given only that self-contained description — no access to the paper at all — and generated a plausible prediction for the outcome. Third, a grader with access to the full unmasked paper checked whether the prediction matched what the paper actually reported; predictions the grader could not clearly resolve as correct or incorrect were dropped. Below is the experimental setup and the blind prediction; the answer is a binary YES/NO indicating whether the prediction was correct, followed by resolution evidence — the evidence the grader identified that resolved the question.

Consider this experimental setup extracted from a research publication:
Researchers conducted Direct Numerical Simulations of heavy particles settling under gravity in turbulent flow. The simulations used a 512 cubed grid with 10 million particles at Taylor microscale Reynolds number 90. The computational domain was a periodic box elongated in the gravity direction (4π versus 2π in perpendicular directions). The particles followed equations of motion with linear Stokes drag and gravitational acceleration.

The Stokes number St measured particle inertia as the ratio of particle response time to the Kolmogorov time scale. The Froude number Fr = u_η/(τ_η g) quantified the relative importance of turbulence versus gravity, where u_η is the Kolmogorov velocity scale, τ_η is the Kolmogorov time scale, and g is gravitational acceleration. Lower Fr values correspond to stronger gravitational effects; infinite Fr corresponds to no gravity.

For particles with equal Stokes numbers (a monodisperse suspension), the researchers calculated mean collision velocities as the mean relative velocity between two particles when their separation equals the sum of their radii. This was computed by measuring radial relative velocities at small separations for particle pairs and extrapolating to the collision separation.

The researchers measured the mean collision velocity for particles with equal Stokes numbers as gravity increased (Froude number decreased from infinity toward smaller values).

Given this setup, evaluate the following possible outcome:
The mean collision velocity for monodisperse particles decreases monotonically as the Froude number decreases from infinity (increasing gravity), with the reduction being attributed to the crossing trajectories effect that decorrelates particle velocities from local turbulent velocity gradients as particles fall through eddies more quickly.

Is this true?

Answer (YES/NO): YES